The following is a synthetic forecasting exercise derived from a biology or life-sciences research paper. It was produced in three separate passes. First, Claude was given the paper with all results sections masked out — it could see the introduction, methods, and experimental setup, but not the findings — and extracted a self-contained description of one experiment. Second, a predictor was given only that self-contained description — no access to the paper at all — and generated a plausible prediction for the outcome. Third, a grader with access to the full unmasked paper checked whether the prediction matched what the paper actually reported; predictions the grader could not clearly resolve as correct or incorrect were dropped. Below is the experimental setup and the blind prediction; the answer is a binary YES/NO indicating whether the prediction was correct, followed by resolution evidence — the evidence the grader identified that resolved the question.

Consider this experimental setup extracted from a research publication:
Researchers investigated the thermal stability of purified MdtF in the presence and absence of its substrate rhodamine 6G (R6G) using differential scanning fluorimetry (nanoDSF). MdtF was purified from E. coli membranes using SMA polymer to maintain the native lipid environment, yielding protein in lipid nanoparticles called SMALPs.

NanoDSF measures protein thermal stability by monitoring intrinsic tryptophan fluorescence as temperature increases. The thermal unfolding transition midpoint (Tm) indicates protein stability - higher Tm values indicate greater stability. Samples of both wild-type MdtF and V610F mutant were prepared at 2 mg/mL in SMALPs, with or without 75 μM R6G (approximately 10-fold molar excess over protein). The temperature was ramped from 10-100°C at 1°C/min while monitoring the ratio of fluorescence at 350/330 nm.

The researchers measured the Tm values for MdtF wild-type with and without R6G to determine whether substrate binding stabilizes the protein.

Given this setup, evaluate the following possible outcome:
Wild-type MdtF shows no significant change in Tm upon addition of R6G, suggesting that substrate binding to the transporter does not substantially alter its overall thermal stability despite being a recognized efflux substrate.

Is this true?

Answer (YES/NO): NO